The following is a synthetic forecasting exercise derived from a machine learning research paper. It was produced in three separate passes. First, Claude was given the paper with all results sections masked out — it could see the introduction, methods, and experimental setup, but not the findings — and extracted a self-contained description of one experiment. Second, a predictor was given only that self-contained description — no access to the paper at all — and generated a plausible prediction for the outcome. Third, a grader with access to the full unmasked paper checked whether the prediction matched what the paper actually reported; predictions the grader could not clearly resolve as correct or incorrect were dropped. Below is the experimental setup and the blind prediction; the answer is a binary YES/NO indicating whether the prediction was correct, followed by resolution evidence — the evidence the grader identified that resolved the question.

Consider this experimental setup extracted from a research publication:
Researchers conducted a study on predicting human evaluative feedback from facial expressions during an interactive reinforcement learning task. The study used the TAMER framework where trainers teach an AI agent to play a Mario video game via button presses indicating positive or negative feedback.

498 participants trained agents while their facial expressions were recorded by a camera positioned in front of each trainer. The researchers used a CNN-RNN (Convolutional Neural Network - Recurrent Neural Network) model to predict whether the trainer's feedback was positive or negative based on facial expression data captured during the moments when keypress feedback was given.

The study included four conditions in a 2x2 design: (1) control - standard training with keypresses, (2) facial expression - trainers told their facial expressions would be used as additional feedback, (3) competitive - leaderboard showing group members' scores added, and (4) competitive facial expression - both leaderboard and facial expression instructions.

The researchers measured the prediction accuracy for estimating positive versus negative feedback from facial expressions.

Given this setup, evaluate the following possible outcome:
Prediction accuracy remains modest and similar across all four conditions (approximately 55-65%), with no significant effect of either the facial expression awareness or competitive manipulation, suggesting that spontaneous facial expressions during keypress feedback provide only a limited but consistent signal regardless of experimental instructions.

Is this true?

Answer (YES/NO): NO